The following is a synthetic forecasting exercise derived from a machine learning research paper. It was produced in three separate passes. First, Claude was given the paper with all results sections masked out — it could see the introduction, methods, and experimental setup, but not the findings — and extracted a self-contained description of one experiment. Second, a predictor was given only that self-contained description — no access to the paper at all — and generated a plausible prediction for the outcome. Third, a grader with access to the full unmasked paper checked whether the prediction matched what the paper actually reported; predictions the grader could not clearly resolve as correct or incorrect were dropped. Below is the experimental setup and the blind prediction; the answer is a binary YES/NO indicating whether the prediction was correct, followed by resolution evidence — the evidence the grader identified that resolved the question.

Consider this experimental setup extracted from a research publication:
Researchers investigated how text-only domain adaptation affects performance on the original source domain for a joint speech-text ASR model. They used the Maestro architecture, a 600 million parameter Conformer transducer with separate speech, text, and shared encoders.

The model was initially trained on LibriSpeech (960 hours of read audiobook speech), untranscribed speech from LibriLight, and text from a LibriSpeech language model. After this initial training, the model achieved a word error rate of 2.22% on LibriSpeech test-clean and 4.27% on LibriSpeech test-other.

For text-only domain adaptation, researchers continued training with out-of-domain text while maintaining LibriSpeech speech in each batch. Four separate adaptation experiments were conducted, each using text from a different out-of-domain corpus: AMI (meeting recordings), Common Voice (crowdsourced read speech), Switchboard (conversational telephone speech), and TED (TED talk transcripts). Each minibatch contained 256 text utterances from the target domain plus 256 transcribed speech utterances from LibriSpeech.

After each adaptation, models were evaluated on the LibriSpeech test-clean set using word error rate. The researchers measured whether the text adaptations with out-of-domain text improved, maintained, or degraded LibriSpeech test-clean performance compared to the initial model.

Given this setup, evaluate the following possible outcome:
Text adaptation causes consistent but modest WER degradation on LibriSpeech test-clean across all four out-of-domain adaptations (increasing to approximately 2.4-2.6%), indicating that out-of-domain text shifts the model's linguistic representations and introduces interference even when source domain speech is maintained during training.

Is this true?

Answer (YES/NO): NO